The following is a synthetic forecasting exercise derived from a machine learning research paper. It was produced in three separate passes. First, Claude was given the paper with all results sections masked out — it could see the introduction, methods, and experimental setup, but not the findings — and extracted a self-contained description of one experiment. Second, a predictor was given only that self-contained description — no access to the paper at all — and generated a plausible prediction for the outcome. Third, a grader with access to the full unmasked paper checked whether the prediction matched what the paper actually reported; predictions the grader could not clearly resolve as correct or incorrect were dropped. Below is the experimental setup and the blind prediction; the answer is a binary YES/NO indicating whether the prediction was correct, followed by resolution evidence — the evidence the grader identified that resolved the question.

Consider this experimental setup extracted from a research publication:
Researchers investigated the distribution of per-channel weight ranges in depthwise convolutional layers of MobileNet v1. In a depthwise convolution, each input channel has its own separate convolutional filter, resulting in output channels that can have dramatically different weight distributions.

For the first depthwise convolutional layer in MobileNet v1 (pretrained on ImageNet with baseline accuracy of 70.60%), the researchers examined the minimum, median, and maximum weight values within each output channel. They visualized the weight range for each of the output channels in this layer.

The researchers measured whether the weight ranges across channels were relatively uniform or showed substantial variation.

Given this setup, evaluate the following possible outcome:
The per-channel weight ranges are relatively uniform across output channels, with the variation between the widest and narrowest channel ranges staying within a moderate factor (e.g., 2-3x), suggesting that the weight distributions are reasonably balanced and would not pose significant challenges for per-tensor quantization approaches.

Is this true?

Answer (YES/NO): NO